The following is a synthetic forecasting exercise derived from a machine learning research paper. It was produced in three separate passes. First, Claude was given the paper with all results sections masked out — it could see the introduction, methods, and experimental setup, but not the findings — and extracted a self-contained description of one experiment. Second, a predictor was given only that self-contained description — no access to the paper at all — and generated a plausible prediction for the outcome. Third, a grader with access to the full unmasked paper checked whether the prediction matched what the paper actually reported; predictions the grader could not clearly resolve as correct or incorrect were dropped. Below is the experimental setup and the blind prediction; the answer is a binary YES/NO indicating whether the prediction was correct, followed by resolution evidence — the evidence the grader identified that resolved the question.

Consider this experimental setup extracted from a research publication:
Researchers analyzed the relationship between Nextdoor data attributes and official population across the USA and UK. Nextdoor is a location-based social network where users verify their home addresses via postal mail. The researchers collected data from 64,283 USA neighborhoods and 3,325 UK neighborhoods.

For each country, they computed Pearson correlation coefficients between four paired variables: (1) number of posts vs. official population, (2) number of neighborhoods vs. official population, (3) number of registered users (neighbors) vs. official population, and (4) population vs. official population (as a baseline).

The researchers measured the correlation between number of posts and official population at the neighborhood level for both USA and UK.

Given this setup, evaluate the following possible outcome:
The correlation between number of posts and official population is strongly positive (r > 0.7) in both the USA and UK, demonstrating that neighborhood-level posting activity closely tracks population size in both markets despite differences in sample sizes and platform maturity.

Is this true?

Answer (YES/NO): YES